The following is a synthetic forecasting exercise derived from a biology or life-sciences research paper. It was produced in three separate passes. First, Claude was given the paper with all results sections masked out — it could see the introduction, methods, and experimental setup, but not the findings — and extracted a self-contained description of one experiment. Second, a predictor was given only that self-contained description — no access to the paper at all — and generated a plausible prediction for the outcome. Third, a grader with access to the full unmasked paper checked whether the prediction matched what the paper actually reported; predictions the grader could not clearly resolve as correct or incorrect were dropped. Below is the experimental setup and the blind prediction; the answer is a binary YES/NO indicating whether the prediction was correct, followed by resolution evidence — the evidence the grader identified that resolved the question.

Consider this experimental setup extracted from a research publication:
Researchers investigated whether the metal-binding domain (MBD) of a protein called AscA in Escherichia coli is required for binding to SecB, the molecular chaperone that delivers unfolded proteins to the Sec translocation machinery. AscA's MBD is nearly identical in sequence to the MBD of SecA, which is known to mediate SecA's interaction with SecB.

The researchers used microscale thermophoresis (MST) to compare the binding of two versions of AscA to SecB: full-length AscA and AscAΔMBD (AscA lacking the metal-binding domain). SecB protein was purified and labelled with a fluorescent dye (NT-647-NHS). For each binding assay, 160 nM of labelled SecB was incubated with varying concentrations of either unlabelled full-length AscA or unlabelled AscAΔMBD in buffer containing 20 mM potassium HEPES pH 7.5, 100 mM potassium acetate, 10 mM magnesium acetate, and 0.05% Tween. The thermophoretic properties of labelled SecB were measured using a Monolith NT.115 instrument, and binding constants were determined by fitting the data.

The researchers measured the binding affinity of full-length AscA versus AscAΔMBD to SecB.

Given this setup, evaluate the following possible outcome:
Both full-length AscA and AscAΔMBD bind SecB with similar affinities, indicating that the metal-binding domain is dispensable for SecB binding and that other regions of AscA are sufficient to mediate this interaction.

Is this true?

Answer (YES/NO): NO